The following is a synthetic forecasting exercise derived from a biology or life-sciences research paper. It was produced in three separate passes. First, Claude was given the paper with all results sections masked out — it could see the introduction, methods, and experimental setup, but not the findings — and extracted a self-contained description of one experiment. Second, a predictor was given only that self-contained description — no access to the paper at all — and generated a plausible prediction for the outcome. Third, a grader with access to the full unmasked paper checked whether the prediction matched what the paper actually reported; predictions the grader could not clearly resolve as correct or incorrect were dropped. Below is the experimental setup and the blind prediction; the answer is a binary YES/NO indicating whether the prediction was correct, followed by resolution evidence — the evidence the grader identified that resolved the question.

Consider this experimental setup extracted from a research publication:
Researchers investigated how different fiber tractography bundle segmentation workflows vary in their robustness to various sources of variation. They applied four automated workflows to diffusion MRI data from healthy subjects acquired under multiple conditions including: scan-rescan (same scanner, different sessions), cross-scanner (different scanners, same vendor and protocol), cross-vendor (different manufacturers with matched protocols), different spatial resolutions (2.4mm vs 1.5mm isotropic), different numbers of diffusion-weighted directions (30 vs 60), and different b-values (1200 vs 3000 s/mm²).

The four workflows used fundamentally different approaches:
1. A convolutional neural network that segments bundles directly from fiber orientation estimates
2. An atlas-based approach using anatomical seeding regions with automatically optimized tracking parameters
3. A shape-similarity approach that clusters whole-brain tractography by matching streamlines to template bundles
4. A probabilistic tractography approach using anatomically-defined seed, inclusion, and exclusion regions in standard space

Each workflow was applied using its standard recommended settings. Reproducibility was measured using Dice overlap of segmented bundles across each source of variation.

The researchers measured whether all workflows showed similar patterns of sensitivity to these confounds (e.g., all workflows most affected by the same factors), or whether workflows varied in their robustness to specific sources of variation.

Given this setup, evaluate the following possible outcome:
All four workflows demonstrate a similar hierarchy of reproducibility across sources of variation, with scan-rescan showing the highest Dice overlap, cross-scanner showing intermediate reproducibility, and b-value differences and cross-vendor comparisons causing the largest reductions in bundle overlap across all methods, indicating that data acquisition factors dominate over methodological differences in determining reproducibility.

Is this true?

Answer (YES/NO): NO